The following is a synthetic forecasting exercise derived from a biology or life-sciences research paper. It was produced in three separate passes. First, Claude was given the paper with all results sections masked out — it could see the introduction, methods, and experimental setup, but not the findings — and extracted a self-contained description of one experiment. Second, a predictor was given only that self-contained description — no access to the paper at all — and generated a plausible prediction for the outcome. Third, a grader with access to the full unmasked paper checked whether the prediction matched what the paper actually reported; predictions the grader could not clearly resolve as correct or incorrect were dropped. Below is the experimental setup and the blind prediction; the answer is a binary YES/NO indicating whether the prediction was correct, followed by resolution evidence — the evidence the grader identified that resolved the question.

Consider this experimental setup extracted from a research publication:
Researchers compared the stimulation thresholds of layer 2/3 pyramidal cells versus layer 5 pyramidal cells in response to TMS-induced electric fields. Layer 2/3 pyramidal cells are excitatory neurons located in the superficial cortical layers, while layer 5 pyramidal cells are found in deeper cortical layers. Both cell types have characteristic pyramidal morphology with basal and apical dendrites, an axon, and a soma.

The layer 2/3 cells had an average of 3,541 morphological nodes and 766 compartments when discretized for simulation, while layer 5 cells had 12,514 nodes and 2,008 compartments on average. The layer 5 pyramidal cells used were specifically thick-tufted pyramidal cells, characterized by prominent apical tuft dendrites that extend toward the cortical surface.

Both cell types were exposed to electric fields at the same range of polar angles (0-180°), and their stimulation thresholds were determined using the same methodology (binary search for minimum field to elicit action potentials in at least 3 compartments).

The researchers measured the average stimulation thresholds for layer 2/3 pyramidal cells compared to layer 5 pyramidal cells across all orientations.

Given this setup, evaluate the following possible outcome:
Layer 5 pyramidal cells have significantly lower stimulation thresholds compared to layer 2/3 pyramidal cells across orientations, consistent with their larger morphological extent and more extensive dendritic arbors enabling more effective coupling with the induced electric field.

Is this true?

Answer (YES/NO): YES